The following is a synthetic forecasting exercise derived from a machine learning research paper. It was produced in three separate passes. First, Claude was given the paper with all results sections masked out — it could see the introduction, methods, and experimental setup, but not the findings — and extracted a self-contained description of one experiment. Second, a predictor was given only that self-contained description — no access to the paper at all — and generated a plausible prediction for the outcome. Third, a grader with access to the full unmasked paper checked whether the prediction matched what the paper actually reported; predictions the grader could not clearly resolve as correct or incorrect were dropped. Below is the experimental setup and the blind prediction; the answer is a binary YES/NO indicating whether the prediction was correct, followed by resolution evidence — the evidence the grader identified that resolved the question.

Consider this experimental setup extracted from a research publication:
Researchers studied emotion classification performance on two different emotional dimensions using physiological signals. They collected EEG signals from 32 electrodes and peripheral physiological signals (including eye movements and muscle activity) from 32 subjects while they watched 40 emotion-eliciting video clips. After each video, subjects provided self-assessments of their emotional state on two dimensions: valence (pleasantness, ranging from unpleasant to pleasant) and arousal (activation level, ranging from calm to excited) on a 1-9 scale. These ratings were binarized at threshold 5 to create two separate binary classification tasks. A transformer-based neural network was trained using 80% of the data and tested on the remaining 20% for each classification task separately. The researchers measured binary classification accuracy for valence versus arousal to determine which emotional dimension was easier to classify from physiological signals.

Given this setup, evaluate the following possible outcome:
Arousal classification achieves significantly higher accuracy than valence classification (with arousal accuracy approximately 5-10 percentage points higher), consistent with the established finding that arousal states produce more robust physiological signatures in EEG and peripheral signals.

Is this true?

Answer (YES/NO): NO